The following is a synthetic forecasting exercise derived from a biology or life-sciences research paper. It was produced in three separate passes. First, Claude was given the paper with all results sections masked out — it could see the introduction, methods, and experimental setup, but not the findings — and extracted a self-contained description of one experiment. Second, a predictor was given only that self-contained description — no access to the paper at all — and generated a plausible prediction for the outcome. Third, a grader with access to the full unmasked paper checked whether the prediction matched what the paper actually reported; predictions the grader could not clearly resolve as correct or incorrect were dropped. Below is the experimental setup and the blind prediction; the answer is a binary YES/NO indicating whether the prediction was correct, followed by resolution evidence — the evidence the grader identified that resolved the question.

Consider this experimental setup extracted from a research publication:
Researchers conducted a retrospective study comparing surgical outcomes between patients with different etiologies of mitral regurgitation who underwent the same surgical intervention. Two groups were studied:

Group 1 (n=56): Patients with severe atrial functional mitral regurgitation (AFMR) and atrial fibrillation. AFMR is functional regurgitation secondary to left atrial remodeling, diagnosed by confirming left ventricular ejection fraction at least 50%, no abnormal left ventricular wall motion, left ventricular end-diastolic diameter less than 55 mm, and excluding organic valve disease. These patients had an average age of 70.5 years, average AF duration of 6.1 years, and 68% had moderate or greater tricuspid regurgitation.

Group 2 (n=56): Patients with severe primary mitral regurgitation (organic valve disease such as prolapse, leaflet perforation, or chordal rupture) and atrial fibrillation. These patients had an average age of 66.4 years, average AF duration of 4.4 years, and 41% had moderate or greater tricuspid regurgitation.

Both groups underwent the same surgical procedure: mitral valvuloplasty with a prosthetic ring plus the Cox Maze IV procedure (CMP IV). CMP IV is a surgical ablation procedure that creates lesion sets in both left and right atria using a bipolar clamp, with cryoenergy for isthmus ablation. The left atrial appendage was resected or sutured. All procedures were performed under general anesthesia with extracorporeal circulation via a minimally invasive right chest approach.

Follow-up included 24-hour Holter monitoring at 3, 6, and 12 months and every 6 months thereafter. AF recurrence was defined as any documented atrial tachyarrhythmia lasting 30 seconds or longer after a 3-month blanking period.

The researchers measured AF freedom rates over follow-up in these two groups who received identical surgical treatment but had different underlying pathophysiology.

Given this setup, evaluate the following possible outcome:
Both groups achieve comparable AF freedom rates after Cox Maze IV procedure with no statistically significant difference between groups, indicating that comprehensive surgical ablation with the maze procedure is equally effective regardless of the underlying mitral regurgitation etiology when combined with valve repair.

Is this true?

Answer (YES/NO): YES